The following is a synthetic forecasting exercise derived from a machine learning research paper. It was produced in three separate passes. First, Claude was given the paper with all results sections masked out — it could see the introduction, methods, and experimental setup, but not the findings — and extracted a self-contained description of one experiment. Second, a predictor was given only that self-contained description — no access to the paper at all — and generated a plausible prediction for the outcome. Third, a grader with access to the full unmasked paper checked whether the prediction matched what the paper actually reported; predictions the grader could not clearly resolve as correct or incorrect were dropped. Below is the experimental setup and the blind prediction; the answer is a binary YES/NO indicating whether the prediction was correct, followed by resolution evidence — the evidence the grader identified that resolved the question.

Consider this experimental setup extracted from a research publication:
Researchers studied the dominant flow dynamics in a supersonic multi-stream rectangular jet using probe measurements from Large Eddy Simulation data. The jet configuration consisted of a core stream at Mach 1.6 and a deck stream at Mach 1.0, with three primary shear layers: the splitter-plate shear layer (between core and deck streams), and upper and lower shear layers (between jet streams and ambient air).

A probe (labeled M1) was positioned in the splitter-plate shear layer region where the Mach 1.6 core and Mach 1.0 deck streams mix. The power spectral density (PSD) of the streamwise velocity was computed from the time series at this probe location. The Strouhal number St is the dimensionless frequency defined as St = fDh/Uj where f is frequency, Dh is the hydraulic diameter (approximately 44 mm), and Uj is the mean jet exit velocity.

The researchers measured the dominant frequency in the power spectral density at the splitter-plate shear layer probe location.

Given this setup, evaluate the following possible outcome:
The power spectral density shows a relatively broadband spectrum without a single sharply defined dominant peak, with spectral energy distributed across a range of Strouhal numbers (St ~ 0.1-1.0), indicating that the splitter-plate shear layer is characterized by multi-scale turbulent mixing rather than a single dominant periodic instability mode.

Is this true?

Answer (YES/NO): NO